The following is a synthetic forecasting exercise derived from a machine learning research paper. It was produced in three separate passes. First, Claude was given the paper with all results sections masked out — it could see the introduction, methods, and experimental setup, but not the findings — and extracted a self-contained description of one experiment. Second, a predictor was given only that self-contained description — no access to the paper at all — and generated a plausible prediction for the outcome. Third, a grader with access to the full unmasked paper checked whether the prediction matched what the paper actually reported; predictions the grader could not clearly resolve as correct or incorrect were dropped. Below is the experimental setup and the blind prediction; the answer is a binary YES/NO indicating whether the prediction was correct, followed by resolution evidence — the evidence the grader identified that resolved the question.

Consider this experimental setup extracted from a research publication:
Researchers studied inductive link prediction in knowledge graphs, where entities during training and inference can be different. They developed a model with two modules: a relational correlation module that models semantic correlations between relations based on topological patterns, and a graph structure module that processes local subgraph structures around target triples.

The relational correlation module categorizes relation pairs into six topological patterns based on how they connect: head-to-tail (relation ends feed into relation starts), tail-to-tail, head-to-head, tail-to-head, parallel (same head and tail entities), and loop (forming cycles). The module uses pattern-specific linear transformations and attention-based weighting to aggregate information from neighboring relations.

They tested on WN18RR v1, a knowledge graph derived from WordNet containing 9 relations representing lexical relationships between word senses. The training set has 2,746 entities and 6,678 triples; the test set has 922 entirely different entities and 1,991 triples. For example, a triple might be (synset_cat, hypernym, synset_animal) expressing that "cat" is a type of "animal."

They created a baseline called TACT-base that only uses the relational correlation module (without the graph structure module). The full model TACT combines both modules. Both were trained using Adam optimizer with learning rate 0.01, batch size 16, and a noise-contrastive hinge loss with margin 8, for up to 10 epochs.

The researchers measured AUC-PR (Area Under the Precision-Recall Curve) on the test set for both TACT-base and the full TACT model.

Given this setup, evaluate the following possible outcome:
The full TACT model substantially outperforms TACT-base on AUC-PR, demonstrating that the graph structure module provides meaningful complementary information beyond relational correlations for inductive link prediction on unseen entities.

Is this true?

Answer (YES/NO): NO